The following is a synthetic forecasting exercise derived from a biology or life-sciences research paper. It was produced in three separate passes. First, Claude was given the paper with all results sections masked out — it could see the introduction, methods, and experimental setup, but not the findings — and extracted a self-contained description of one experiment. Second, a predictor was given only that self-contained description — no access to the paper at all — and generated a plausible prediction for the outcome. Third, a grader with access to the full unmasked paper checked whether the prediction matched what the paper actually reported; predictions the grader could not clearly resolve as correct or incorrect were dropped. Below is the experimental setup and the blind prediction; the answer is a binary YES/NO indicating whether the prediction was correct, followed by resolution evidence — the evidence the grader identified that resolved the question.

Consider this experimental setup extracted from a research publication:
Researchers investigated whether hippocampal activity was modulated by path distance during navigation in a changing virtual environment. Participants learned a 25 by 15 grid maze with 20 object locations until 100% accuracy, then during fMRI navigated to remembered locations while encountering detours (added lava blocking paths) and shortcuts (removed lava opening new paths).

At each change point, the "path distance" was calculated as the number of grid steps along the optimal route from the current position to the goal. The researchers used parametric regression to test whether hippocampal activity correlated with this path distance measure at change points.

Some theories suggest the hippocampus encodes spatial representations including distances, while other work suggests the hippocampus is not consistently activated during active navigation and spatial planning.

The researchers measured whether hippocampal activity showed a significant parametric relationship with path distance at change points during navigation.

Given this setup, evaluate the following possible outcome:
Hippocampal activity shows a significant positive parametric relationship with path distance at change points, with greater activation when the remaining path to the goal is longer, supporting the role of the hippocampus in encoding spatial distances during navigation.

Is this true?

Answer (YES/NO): NO